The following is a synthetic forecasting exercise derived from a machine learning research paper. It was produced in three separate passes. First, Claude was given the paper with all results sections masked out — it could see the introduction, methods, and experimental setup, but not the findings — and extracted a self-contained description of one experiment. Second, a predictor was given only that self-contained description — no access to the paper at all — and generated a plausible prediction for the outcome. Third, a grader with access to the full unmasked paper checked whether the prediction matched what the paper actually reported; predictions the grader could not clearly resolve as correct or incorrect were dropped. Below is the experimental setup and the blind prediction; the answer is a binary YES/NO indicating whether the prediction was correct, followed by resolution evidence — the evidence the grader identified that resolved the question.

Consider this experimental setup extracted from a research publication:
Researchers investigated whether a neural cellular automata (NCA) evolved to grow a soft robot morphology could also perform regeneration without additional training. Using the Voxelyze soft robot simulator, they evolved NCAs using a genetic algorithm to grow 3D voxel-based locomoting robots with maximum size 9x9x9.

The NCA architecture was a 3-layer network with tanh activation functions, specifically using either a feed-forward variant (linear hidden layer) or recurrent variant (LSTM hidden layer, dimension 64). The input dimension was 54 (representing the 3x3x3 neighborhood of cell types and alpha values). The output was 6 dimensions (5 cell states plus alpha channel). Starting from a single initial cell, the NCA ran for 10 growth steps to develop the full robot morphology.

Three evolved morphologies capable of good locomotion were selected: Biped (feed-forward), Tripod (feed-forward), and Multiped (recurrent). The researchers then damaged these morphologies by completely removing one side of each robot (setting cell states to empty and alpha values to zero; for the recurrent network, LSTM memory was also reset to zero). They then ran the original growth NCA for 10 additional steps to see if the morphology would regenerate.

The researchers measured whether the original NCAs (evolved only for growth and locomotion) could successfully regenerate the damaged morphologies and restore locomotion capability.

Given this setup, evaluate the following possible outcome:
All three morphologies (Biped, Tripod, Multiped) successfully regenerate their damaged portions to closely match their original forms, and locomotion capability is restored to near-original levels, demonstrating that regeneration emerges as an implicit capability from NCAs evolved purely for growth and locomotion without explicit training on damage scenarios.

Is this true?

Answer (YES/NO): NO